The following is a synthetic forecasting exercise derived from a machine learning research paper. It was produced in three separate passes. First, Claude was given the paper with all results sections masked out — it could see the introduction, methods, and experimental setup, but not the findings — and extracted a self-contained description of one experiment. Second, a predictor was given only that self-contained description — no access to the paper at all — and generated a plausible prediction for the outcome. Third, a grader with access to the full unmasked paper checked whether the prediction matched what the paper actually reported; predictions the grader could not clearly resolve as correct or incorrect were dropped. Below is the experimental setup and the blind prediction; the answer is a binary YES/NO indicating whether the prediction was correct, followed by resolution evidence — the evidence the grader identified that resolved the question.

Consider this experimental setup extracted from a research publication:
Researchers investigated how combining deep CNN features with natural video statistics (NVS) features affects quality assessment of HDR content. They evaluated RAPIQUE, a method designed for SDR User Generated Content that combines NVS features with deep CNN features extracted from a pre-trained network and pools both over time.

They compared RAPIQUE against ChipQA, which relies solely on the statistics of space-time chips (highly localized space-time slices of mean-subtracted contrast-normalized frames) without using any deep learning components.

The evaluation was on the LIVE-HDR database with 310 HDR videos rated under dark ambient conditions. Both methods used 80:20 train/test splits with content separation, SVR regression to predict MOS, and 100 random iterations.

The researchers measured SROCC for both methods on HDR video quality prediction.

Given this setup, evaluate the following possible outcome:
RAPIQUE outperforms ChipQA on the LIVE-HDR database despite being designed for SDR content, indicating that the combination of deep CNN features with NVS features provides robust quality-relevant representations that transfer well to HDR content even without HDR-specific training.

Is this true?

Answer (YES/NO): NO